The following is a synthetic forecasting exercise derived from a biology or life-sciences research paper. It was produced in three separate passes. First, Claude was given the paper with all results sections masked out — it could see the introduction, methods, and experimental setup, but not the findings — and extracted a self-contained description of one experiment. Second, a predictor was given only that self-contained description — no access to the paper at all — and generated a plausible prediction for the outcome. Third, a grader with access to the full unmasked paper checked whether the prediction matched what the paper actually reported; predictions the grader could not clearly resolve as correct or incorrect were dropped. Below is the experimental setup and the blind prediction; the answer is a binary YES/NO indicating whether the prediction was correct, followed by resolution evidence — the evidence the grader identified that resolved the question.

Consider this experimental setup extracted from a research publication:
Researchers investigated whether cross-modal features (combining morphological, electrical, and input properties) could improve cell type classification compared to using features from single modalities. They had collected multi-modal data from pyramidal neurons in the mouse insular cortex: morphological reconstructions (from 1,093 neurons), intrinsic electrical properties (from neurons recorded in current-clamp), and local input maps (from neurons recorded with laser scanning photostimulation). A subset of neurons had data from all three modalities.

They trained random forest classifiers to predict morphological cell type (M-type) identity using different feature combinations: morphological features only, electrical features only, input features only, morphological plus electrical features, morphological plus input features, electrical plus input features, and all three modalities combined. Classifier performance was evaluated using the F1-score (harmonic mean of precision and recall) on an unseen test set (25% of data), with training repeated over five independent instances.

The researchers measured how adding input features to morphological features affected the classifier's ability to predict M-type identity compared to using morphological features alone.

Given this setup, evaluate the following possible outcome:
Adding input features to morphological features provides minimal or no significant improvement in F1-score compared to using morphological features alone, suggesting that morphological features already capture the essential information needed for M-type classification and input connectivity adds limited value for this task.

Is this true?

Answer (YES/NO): YES